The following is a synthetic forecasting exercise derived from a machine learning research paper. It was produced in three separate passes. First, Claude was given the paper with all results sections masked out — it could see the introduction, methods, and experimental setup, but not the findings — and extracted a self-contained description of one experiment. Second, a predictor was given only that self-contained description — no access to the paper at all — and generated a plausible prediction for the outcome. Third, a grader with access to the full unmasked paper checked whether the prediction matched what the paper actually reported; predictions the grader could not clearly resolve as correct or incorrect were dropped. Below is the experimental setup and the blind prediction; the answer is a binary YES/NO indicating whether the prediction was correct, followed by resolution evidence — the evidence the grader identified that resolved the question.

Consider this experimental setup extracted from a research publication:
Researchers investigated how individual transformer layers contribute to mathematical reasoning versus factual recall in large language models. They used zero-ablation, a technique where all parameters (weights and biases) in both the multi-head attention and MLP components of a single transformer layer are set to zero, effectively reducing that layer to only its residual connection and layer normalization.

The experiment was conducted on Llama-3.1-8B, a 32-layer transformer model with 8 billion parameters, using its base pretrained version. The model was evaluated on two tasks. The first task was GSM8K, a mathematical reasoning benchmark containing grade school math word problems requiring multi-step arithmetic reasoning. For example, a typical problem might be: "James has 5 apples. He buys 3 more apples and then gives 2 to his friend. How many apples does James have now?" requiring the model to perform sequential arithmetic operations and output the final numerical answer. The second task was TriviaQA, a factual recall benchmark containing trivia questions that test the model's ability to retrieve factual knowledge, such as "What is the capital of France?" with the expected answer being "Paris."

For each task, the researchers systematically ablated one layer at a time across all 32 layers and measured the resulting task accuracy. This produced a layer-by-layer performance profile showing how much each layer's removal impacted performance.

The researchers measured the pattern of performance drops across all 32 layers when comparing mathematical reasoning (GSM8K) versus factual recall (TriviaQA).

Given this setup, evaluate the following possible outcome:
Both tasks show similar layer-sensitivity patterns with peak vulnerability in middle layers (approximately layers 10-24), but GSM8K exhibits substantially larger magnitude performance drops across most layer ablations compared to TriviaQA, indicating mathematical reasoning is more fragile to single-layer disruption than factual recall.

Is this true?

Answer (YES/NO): NO